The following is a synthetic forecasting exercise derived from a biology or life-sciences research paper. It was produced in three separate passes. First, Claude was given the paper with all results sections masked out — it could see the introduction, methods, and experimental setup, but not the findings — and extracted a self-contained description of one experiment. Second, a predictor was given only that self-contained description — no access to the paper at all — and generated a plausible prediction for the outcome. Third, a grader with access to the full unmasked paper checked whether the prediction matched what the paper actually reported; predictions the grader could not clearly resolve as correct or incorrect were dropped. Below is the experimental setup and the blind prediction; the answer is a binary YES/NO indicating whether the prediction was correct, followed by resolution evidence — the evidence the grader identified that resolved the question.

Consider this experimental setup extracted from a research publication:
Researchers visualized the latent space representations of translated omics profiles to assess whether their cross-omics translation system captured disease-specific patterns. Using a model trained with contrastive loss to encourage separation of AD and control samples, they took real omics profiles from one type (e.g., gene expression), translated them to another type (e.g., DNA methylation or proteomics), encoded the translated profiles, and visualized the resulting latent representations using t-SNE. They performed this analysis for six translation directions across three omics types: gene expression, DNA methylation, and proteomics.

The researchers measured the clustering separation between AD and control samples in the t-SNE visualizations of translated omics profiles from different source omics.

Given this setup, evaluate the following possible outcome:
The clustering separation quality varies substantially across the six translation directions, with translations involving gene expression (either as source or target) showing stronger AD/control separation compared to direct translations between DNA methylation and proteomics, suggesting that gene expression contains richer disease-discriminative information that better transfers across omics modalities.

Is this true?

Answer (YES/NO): NO